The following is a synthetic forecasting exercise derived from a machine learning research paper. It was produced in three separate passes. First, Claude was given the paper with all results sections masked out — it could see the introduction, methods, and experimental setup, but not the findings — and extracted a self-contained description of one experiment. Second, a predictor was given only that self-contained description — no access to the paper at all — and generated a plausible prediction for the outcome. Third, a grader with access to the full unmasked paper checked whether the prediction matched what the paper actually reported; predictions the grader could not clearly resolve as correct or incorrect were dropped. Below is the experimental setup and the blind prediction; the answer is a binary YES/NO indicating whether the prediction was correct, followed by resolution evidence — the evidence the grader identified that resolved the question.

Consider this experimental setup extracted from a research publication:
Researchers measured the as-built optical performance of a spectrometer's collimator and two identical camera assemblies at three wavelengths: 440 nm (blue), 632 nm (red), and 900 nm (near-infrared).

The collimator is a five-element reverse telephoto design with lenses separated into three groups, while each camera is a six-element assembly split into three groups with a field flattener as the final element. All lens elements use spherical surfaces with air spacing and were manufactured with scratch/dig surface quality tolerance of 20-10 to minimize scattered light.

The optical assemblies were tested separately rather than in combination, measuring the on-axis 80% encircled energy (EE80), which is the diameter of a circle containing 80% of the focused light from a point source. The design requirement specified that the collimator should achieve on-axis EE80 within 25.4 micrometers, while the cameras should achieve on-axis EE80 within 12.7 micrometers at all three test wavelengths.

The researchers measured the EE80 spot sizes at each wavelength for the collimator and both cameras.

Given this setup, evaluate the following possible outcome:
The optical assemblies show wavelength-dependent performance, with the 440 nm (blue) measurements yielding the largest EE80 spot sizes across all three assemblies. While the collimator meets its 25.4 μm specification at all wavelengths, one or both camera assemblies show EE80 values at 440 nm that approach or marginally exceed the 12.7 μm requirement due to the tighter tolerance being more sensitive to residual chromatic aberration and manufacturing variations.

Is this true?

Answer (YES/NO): NO